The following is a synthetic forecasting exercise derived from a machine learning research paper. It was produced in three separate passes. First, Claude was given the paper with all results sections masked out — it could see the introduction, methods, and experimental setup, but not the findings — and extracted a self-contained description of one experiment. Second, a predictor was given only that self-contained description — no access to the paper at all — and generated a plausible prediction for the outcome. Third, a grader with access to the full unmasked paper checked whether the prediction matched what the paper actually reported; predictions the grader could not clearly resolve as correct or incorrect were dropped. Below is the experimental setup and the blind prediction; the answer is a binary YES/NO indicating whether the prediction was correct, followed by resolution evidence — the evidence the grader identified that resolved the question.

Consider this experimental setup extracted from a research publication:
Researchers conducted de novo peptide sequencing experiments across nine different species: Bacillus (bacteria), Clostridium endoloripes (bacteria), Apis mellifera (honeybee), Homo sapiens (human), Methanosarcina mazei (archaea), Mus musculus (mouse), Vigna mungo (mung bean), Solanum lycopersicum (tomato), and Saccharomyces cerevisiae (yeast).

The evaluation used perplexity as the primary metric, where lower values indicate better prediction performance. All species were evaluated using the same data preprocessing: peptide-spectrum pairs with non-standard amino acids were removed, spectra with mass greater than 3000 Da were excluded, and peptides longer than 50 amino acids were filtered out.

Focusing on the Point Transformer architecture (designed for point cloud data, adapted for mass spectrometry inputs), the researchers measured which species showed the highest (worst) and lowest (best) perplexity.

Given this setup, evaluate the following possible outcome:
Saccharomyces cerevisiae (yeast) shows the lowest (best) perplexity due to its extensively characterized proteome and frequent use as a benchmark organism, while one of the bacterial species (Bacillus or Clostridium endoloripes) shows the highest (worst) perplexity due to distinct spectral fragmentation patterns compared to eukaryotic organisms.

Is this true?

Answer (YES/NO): NO